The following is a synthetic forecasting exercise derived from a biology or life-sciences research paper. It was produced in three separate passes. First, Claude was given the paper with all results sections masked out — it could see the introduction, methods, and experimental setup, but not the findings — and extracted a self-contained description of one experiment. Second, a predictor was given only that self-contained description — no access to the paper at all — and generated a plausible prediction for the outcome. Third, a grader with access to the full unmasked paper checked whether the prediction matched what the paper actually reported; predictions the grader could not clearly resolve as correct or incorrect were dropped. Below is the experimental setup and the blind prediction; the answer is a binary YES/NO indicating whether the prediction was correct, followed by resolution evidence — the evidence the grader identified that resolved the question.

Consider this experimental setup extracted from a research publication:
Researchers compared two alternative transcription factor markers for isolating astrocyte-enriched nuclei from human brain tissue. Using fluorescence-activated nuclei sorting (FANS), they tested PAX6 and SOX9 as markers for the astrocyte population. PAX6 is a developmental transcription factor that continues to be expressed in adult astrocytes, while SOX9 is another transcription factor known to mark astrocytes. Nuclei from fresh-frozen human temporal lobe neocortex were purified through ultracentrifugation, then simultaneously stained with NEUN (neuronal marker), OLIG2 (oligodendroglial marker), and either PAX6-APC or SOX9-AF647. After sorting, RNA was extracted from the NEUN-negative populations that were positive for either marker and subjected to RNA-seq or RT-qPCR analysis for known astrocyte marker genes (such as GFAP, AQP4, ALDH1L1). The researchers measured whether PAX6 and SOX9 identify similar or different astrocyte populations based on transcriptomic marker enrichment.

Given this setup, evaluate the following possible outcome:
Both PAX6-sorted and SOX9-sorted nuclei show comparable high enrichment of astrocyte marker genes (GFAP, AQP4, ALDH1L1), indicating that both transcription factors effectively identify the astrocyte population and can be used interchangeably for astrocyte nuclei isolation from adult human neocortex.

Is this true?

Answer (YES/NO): NO